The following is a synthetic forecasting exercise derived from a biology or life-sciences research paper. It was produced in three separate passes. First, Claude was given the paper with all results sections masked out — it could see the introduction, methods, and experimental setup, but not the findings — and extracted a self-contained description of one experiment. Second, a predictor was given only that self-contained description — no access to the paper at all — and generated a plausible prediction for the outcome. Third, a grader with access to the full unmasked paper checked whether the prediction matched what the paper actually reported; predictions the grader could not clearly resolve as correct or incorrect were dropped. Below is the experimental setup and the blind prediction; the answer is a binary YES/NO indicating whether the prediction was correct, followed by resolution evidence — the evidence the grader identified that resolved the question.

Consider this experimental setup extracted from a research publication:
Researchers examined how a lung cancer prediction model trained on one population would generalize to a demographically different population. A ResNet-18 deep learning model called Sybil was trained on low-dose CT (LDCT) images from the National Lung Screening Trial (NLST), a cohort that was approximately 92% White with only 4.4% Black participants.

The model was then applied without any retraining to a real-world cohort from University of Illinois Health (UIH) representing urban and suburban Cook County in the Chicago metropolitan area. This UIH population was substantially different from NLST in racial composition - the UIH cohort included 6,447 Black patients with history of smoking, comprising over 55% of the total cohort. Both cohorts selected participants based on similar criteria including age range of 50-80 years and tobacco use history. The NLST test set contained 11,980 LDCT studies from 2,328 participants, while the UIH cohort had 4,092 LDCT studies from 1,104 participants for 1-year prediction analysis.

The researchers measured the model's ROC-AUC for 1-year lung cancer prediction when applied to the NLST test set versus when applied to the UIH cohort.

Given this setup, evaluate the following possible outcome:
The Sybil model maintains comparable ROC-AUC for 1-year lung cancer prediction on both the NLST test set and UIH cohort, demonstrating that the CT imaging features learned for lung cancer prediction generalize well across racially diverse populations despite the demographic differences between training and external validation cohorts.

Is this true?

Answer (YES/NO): NO